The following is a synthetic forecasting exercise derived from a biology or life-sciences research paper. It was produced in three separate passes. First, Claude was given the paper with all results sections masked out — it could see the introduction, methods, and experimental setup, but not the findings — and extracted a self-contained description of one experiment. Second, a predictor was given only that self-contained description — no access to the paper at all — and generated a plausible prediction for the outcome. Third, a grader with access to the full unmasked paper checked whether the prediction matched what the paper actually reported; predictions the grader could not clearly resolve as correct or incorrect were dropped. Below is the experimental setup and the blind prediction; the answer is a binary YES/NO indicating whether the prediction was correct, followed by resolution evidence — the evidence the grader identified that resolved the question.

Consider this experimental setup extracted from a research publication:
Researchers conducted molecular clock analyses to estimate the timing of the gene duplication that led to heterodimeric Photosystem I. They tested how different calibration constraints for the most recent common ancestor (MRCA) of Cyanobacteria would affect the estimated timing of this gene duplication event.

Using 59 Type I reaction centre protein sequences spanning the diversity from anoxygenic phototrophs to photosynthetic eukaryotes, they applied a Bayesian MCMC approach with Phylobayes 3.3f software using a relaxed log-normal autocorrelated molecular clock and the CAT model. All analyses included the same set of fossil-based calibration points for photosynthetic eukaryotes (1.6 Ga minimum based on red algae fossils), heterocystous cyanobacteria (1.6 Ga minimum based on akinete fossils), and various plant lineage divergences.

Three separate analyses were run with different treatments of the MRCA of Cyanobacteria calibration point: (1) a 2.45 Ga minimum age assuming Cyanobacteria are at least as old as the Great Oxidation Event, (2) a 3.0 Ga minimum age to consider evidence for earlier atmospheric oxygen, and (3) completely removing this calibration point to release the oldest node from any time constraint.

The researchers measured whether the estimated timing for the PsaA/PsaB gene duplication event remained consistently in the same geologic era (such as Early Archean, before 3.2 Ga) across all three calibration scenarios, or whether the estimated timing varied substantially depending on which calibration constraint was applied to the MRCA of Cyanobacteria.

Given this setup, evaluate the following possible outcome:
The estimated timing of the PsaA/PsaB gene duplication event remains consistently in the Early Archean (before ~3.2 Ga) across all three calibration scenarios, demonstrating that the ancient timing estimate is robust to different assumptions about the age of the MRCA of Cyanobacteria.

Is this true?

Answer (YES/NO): YES